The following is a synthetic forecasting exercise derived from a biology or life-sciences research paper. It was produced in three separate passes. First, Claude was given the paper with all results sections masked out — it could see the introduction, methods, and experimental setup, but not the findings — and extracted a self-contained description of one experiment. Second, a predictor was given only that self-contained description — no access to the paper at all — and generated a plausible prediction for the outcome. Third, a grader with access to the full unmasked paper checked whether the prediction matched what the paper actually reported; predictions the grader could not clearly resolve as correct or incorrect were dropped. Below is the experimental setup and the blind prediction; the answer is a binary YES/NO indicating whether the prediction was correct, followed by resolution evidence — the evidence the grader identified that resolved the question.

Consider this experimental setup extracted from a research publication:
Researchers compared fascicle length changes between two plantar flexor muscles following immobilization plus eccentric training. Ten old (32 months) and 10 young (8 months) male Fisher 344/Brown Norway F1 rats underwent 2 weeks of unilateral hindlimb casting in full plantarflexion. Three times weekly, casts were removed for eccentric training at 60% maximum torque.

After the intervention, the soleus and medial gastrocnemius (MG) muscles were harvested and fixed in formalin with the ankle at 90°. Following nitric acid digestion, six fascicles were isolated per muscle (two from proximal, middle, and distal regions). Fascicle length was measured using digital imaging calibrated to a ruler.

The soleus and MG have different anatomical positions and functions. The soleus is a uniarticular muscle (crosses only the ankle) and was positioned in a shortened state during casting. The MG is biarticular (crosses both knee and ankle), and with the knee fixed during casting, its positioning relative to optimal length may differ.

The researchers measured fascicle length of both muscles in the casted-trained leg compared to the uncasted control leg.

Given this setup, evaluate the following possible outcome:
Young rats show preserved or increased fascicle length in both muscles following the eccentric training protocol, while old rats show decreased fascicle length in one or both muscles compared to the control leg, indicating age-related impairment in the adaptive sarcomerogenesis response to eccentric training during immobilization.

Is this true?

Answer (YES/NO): NO